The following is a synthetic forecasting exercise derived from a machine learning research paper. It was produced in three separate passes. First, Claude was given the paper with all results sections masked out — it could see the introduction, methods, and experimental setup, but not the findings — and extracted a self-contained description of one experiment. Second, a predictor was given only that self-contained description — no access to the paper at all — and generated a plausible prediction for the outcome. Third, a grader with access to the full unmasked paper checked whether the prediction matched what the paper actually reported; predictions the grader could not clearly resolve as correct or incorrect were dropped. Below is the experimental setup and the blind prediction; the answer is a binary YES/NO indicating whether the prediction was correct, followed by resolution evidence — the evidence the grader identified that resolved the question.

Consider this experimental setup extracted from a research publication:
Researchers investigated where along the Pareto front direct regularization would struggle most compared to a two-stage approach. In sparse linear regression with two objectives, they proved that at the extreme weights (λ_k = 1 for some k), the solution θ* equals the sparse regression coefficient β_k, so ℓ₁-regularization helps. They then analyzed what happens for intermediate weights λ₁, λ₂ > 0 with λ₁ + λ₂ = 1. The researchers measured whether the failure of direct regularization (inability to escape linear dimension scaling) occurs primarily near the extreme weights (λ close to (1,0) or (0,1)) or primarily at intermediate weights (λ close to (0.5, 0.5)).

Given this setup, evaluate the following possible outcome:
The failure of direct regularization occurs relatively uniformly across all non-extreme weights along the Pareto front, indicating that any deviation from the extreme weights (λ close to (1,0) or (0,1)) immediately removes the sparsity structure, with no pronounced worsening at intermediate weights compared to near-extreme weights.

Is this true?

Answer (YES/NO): NO